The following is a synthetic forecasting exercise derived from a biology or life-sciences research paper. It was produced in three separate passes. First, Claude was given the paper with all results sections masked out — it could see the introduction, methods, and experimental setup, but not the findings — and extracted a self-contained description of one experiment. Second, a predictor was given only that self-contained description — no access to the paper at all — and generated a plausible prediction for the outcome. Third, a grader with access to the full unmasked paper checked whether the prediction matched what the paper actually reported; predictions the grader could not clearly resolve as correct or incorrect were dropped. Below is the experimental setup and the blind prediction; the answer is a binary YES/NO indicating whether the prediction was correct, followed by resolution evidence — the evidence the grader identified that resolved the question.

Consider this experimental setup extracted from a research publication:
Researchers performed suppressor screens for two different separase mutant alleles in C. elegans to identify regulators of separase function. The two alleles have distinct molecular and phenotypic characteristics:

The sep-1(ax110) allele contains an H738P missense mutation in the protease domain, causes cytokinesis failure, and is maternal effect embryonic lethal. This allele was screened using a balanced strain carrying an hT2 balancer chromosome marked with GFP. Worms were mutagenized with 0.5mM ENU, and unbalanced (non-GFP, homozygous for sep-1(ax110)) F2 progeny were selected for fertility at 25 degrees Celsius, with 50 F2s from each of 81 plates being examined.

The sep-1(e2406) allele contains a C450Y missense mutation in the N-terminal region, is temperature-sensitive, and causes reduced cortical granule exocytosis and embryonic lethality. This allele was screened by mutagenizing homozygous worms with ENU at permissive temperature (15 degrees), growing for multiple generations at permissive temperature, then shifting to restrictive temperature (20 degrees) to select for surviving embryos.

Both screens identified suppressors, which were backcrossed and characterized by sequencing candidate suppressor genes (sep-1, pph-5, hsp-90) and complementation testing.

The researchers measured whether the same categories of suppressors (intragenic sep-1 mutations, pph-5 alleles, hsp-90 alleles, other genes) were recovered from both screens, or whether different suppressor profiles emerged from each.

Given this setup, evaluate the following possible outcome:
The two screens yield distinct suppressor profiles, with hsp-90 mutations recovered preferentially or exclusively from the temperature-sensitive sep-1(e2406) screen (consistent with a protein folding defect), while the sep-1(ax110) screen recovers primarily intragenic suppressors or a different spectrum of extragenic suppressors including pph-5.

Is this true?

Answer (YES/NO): NO